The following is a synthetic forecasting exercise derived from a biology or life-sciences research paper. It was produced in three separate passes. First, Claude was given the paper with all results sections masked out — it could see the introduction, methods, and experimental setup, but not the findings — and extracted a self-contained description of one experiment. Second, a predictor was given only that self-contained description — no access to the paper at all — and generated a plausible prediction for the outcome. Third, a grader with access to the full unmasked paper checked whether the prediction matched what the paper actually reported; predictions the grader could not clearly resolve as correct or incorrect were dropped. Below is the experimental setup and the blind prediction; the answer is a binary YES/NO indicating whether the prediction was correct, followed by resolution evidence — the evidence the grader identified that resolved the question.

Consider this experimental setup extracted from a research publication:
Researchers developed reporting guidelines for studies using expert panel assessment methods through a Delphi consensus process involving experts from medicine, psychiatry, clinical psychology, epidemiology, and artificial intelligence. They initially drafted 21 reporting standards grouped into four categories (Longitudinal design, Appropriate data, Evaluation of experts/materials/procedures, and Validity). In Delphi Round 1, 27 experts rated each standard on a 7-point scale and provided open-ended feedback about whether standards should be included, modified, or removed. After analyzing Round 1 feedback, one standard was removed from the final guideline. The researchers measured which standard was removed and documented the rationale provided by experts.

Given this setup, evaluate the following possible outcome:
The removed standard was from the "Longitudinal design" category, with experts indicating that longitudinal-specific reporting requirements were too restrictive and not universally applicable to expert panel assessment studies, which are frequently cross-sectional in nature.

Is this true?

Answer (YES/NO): NO